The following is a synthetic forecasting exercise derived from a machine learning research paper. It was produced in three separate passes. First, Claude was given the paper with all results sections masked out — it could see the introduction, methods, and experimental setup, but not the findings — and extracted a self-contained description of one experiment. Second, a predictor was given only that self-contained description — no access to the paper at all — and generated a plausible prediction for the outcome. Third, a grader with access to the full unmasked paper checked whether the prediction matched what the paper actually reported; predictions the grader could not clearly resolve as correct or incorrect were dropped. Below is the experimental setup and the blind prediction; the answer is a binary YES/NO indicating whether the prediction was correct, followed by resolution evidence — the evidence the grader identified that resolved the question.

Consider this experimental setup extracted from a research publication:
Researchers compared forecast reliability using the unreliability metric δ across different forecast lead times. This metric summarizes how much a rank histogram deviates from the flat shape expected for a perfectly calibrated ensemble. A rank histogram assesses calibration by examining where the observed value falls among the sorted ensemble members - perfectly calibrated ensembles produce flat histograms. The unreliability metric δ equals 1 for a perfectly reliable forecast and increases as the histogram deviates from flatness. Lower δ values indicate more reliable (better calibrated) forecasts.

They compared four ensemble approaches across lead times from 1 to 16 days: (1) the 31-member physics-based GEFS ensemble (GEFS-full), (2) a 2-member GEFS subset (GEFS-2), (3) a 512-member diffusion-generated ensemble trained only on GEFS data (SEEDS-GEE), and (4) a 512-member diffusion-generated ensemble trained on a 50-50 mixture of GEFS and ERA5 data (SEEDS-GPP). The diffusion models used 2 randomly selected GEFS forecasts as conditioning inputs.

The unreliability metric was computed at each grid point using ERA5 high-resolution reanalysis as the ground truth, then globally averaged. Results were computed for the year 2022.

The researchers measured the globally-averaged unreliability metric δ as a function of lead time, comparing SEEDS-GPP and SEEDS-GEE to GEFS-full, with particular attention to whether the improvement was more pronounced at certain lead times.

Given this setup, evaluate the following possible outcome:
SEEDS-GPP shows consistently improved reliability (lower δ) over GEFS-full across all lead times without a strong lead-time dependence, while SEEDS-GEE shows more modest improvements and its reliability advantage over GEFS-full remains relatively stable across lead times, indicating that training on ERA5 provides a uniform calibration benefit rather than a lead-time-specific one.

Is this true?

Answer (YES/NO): NO